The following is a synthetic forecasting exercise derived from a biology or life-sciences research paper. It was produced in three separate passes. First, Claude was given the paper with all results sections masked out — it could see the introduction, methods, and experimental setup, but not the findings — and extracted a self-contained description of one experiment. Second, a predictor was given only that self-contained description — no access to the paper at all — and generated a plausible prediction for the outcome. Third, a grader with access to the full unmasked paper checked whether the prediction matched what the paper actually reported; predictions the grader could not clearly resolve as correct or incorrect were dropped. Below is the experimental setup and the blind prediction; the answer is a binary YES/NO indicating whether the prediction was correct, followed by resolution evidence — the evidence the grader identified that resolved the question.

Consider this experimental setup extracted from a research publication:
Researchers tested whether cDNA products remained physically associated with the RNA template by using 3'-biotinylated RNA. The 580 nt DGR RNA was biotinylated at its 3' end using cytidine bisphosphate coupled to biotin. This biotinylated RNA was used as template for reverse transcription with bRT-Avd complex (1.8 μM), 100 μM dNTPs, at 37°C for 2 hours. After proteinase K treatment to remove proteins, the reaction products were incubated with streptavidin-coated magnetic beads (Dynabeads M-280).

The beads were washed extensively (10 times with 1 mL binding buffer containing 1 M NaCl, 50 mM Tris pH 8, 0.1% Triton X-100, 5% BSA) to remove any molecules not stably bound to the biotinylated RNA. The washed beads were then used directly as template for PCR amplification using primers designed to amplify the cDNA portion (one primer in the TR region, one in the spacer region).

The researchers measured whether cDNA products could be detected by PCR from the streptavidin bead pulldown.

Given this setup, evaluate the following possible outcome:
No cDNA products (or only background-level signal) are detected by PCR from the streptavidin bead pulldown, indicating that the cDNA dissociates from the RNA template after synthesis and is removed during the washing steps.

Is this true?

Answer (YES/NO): NO